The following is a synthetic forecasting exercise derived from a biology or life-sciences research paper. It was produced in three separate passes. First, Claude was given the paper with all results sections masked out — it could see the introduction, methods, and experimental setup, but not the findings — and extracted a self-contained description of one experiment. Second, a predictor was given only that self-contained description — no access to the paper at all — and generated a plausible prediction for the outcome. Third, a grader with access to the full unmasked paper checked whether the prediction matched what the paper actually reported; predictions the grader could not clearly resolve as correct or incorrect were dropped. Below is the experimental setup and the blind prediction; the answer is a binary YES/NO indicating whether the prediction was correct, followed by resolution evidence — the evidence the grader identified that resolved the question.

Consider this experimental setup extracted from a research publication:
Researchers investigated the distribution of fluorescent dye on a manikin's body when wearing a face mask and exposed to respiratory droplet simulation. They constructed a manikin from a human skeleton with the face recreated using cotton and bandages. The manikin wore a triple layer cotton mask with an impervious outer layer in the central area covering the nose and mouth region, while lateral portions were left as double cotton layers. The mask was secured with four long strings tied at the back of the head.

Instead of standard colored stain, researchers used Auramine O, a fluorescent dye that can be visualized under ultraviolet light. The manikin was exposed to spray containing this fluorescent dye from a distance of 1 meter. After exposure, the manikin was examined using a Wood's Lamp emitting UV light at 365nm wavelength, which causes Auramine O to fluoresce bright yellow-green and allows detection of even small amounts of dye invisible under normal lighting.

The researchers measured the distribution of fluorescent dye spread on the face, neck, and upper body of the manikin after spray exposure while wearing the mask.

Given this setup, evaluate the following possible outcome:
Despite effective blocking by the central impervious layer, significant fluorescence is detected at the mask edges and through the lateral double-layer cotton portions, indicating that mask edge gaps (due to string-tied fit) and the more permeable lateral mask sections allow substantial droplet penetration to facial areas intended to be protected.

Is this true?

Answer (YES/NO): NO